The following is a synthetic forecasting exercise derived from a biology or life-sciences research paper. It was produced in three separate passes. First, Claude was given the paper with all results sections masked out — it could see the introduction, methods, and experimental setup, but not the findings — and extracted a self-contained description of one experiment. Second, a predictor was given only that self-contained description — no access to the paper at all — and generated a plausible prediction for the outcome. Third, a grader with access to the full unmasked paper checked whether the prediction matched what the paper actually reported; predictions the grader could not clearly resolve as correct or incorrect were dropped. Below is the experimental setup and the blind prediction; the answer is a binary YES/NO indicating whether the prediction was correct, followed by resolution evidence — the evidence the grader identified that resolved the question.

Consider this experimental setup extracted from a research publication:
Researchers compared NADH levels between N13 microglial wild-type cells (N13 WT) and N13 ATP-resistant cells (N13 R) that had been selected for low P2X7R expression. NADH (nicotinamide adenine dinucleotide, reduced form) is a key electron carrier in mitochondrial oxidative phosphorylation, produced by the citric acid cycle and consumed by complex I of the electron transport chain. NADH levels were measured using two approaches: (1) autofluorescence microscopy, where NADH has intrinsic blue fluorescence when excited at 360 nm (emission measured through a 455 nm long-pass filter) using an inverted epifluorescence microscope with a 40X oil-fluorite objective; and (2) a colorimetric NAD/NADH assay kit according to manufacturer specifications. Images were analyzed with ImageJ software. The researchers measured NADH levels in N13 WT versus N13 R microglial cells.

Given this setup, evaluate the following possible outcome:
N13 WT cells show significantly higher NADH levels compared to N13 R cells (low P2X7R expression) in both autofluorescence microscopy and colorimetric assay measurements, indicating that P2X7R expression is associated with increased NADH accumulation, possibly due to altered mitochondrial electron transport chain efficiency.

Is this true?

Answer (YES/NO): NO